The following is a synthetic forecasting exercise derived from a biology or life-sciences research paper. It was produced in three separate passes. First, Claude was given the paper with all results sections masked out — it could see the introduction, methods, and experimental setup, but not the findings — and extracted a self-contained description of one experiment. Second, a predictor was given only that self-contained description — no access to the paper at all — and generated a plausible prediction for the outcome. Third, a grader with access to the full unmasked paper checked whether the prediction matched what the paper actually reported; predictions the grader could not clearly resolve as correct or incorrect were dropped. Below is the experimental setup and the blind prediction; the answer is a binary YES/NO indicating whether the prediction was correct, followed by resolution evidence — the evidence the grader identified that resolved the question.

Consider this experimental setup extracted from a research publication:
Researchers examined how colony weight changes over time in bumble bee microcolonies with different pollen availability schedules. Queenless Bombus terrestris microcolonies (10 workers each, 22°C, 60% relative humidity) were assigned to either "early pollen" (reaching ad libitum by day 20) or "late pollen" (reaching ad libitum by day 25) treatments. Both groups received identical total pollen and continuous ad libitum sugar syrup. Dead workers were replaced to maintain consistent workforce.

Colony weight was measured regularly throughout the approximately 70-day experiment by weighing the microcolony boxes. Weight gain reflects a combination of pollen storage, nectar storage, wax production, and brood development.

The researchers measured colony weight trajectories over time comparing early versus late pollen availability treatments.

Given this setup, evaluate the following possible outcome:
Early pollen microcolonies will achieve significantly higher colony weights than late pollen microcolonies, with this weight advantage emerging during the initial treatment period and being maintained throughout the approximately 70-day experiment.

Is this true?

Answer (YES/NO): NO